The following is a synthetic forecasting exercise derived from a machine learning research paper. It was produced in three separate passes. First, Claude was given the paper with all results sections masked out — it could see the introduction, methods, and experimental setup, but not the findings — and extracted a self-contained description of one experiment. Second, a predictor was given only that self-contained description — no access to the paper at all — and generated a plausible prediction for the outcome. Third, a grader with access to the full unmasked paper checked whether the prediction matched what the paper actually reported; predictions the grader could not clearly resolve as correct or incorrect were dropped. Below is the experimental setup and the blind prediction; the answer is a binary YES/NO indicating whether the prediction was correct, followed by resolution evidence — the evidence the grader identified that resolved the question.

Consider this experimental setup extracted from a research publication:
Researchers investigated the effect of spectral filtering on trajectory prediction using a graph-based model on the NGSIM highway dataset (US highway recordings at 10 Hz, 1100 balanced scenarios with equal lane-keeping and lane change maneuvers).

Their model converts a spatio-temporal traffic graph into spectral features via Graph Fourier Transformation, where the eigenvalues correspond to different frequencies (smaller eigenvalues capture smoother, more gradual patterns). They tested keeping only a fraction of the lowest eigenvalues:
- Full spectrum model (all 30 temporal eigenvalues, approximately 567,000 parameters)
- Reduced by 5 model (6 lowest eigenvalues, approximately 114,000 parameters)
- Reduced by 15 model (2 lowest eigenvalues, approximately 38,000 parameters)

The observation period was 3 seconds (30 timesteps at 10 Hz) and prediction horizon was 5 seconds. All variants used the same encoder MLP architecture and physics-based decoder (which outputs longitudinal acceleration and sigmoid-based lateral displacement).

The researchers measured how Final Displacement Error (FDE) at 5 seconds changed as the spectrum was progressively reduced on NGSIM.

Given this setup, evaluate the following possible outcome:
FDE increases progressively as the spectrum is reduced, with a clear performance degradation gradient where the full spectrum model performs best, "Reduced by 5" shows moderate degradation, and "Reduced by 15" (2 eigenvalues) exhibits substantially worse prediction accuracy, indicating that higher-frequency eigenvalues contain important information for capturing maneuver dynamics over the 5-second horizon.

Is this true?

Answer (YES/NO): YES